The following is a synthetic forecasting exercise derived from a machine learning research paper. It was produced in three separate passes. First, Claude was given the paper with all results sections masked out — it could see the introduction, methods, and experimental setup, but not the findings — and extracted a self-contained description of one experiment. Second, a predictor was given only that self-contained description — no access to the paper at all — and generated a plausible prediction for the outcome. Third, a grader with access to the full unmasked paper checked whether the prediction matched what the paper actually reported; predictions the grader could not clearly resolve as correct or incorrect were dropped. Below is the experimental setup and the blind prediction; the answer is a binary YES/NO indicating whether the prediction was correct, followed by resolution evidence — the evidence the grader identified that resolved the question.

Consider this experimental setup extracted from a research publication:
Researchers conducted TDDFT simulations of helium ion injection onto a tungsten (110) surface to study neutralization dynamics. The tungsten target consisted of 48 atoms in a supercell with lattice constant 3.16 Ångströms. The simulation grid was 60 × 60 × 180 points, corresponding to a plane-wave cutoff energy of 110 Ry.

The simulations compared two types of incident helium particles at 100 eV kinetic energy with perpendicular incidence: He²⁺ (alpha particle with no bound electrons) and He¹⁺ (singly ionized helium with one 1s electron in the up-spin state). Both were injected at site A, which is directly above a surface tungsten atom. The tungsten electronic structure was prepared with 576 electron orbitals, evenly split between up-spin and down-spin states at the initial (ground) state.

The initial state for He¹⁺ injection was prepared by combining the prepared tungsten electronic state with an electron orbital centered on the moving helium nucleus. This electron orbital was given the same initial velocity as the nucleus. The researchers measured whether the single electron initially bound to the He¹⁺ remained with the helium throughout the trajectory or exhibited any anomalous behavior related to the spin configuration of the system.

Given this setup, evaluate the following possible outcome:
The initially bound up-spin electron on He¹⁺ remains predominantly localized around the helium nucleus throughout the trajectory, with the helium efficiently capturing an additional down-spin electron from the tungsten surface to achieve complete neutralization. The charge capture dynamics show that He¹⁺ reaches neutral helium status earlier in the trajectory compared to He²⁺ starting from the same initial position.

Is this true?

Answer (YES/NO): NO